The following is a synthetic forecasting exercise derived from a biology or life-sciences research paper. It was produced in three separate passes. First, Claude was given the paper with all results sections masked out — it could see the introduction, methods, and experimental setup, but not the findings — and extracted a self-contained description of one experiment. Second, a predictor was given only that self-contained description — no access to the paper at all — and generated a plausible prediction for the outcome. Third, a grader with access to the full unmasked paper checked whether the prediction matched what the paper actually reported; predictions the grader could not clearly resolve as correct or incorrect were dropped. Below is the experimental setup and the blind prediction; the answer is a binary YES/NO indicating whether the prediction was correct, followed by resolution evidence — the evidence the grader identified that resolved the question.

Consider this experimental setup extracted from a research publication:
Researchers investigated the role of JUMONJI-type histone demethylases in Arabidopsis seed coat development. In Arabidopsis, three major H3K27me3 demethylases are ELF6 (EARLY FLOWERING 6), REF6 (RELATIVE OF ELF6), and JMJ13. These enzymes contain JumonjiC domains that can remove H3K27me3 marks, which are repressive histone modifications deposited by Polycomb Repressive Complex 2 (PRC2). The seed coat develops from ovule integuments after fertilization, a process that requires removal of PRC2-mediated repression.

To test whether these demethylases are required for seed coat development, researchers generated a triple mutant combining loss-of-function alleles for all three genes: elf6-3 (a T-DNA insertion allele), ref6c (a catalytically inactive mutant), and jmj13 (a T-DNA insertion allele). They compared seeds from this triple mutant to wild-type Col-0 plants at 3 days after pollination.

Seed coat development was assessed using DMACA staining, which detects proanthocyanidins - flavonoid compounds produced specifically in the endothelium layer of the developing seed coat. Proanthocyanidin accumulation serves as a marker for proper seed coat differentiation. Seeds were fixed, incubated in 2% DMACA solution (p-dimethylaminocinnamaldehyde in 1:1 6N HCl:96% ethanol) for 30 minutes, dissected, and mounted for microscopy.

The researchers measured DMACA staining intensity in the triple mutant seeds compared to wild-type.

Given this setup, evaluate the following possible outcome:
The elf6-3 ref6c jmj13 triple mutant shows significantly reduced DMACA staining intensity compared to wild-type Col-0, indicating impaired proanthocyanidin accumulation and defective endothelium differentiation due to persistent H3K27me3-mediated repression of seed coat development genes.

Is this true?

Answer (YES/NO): YES